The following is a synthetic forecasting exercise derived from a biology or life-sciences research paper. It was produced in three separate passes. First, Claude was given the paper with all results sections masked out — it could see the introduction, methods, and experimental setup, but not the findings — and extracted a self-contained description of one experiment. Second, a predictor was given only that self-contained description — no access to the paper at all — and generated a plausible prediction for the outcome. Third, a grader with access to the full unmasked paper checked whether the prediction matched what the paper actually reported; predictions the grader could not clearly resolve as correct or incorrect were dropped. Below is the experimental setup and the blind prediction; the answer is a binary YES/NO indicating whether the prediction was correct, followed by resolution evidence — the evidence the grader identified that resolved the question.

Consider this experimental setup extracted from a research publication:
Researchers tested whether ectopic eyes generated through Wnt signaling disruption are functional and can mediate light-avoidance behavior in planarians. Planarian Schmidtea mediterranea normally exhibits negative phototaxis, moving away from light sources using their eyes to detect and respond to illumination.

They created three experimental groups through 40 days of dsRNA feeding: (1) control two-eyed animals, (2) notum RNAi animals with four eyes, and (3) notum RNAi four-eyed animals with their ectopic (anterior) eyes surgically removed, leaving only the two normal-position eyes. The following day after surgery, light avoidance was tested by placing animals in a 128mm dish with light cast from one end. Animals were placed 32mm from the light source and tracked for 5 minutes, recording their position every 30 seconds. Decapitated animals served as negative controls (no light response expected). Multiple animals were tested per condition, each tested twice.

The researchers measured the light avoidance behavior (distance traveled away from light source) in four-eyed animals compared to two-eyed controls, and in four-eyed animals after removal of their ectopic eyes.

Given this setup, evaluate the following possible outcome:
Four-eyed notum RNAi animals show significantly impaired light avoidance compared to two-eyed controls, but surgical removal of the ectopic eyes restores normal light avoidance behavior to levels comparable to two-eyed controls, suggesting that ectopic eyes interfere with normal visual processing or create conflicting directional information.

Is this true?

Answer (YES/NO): NO